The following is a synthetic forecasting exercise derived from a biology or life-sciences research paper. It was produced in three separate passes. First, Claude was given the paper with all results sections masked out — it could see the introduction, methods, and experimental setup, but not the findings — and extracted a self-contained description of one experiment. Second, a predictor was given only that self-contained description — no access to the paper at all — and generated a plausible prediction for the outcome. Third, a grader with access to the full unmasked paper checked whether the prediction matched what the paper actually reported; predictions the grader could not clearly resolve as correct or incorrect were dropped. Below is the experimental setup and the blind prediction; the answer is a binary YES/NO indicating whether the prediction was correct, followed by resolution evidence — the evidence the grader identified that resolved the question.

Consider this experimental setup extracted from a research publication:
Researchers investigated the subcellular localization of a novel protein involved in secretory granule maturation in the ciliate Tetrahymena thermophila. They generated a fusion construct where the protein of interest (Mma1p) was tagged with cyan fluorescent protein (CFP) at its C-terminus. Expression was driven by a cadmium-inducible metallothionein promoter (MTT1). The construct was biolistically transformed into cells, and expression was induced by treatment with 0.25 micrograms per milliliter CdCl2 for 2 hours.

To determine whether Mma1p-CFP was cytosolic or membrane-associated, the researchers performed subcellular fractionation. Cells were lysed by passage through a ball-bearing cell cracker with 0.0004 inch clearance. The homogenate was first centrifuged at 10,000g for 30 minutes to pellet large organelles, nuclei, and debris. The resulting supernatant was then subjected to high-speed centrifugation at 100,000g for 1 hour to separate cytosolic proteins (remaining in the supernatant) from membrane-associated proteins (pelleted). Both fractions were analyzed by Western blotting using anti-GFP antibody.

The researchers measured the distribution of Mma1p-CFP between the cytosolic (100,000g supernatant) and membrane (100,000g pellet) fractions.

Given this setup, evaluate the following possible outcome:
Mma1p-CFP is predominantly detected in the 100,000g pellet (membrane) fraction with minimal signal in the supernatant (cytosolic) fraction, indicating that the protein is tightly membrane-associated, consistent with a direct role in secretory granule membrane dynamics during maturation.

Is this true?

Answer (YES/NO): NO